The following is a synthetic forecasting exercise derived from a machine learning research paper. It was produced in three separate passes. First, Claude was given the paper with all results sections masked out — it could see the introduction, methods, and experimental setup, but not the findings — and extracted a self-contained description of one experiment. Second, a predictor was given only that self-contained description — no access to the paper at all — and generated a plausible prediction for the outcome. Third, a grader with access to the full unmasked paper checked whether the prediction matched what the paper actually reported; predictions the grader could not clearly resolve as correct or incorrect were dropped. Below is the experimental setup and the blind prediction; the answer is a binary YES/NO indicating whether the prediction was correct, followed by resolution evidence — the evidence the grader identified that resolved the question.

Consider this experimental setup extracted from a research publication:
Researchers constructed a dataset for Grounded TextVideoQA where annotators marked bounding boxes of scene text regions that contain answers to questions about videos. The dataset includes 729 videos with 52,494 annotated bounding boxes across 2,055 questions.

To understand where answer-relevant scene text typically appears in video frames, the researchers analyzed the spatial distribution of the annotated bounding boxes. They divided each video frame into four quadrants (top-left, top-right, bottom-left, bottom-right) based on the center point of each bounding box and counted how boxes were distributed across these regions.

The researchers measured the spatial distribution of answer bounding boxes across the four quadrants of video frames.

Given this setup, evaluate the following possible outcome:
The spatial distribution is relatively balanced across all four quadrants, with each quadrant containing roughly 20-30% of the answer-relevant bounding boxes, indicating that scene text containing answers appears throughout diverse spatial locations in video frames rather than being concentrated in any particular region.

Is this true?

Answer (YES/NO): YES